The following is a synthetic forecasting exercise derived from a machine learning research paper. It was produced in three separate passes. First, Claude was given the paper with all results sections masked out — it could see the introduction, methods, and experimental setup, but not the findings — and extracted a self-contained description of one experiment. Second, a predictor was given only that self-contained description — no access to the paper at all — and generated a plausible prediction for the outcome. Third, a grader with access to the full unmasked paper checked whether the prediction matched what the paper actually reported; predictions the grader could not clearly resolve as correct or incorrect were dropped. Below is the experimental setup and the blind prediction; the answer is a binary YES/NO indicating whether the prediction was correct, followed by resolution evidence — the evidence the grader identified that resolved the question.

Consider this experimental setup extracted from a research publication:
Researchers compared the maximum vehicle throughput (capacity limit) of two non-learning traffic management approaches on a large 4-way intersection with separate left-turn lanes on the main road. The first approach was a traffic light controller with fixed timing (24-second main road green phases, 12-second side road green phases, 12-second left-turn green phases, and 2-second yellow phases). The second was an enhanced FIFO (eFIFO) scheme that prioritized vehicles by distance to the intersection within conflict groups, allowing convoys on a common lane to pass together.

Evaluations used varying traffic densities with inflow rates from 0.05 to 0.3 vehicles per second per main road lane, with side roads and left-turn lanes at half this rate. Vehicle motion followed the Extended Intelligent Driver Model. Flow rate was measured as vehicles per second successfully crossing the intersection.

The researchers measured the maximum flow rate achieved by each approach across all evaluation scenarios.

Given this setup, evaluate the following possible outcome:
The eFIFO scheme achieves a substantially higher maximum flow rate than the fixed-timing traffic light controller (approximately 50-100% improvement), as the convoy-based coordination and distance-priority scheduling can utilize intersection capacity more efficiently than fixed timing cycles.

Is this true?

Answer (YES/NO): NO